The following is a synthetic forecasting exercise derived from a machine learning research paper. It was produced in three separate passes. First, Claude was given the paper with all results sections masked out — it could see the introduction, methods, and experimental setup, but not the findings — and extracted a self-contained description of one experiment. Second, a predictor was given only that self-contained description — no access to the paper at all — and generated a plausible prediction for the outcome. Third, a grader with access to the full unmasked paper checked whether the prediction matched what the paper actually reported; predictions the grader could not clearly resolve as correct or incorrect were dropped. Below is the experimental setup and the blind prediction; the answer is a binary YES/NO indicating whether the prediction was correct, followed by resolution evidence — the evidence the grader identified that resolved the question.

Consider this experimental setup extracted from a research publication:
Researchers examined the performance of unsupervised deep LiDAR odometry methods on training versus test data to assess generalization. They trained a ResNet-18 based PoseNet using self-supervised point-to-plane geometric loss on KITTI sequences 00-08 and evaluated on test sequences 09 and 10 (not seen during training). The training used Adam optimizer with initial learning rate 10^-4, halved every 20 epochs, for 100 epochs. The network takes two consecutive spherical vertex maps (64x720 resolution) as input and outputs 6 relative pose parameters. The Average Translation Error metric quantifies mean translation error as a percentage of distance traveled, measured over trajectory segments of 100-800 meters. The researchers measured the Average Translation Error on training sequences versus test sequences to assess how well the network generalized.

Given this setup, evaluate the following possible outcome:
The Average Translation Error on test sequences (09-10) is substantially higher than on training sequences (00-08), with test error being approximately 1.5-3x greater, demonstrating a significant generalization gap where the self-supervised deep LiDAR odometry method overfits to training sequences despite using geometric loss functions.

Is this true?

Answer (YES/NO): NO